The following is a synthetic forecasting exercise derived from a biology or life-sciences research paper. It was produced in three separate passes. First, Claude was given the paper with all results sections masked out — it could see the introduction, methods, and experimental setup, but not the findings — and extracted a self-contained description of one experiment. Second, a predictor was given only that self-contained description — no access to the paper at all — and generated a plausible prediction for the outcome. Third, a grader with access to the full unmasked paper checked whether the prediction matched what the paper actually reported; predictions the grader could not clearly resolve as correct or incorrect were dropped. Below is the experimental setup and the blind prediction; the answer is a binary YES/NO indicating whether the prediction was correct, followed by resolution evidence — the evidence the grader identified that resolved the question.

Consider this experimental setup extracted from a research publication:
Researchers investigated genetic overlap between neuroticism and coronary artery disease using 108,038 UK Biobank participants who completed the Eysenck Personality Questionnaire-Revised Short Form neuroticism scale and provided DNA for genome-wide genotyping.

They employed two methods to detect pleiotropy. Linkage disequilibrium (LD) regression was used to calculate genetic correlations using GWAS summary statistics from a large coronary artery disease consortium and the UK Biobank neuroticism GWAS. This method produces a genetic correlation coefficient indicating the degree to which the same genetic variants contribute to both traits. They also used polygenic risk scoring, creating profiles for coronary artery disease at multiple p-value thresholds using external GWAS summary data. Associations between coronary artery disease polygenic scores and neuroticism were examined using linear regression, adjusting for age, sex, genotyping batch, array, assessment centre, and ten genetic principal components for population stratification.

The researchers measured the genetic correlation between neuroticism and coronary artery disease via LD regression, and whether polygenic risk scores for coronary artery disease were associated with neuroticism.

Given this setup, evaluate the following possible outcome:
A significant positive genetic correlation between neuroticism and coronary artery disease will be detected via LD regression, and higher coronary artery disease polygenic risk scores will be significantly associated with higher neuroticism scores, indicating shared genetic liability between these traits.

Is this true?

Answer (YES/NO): NO